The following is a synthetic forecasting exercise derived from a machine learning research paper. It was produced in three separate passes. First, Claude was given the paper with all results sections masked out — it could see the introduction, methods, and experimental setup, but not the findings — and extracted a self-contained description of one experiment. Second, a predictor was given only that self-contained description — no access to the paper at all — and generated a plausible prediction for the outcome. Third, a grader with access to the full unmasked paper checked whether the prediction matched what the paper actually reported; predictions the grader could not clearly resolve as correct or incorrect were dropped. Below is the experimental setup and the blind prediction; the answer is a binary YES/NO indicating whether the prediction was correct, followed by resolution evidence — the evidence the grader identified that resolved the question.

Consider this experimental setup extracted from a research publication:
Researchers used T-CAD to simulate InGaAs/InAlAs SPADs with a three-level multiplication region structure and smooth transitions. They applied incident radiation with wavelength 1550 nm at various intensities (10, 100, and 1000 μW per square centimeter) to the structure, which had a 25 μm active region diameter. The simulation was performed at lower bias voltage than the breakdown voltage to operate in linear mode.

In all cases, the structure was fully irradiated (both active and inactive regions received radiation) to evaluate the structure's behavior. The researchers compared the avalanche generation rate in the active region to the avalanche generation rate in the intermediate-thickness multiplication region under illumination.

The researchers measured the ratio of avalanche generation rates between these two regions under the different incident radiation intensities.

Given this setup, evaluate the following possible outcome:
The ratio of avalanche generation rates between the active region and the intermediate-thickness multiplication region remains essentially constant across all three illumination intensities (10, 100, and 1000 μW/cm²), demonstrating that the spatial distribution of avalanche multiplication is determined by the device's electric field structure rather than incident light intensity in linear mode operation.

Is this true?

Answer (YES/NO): YES